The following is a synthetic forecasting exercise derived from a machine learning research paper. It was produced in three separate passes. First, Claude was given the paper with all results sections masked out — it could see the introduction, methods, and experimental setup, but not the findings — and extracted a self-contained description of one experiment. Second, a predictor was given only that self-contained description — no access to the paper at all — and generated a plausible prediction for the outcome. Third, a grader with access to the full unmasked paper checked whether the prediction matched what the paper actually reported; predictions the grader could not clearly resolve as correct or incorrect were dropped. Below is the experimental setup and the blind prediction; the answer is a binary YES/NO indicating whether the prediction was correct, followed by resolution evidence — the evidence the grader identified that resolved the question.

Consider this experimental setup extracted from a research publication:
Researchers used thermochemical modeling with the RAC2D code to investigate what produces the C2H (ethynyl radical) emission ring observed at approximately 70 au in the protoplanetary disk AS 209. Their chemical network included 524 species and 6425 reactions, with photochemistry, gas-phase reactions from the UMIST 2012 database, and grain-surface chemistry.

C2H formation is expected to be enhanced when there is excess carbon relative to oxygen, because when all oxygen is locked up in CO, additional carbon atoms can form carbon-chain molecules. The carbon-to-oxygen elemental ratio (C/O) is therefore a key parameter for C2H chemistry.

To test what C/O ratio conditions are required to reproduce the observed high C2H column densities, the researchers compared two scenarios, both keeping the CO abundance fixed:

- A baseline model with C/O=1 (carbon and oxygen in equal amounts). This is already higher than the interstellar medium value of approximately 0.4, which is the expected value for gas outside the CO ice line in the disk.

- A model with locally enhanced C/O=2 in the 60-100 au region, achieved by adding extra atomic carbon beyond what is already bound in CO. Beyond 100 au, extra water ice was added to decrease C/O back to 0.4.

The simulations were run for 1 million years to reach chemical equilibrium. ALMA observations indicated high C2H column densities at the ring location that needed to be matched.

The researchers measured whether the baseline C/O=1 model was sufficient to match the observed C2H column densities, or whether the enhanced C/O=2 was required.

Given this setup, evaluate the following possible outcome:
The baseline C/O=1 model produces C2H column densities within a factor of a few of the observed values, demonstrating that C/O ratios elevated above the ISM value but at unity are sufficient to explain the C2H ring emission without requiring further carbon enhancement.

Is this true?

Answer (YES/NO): NO